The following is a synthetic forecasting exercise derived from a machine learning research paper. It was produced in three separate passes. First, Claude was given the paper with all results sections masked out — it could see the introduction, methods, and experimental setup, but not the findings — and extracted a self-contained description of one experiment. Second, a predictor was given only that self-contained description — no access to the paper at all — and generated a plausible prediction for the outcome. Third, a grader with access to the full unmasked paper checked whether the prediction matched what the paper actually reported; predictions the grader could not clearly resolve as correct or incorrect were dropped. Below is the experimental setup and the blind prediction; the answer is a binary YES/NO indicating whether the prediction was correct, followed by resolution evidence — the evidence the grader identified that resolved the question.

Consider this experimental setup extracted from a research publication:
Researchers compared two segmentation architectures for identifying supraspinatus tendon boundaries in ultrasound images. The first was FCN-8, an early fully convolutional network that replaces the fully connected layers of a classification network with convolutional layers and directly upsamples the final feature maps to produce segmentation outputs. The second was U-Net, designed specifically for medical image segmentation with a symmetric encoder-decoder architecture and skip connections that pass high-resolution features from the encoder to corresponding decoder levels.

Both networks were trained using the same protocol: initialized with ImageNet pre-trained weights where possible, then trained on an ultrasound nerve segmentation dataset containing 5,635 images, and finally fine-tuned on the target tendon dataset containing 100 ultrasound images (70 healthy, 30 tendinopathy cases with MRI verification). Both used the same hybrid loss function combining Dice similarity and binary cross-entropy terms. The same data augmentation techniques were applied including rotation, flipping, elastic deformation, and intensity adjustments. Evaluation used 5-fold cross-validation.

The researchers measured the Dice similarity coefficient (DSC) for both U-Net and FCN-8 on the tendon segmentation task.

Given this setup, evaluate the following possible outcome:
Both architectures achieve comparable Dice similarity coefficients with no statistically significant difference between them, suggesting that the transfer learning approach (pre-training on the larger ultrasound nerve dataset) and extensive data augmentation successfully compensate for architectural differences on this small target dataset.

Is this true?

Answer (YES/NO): NO